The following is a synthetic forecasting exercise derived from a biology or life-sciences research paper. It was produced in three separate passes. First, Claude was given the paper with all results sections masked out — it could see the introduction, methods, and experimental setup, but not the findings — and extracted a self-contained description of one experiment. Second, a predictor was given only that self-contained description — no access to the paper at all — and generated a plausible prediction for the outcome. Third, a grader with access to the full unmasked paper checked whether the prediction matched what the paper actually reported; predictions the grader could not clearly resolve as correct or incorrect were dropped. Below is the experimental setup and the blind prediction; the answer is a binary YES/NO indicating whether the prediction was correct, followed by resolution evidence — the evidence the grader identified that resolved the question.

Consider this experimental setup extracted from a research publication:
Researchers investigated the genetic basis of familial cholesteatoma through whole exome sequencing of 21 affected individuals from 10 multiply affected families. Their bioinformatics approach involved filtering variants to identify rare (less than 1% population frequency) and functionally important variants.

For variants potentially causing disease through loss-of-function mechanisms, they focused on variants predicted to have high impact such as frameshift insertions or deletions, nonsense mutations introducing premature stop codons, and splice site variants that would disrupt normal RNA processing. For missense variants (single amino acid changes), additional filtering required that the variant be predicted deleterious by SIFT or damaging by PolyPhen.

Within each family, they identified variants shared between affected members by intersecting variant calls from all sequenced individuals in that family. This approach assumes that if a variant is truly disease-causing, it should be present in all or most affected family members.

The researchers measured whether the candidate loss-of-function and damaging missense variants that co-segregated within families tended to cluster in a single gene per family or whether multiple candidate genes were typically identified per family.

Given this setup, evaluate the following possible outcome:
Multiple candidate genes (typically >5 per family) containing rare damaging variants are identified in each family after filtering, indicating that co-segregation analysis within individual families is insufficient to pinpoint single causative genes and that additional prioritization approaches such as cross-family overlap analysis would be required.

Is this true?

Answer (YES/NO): YES